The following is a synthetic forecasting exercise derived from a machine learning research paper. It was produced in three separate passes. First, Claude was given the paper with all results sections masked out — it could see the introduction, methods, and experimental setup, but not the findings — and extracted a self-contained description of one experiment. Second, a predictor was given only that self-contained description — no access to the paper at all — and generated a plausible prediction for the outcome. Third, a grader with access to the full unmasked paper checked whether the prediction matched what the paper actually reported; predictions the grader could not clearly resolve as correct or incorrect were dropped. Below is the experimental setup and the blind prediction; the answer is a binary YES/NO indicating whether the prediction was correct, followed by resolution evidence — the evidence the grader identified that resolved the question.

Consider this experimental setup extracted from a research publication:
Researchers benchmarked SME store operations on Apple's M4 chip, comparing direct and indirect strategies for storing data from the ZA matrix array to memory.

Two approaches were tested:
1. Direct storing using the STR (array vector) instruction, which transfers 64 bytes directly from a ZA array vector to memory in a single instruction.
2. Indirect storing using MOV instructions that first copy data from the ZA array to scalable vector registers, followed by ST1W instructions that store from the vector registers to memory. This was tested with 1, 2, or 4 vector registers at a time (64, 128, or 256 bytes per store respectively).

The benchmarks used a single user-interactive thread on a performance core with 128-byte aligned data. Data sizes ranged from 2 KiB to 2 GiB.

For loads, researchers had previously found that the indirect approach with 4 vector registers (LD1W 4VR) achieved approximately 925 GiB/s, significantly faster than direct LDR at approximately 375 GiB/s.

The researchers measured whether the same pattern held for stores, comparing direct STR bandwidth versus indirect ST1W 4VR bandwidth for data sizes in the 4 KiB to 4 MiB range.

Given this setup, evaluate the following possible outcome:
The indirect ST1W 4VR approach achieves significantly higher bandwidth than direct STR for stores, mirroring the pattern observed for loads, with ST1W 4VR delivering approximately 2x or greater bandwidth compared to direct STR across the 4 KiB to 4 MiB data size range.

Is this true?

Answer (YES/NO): NO